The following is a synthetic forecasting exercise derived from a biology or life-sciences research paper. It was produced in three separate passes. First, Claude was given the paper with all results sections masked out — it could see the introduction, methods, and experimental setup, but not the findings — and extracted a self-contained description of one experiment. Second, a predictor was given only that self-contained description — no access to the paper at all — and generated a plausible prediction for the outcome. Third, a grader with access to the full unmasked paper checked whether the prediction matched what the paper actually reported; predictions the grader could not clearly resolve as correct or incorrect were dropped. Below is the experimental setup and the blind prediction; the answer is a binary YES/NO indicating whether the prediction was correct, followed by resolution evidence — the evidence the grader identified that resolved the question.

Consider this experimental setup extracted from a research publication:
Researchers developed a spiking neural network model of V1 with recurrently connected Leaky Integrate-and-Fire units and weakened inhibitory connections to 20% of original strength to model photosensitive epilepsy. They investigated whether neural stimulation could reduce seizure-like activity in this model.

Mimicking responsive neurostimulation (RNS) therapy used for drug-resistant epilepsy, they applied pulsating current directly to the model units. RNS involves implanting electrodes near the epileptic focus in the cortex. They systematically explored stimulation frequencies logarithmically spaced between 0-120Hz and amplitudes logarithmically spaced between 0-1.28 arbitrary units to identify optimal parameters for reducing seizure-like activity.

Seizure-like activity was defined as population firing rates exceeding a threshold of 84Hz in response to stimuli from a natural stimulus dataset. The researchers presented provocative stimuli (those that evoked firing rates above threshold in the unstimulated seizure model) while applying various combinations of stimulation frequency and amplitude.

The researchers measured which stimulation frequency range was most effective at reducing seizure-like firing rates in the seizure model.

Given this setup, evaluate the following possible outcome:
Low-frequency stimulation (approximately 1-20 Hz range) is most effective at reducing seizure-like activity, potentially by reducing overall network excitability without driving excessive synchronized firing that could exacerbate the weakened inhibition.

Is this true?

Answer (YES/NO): NO